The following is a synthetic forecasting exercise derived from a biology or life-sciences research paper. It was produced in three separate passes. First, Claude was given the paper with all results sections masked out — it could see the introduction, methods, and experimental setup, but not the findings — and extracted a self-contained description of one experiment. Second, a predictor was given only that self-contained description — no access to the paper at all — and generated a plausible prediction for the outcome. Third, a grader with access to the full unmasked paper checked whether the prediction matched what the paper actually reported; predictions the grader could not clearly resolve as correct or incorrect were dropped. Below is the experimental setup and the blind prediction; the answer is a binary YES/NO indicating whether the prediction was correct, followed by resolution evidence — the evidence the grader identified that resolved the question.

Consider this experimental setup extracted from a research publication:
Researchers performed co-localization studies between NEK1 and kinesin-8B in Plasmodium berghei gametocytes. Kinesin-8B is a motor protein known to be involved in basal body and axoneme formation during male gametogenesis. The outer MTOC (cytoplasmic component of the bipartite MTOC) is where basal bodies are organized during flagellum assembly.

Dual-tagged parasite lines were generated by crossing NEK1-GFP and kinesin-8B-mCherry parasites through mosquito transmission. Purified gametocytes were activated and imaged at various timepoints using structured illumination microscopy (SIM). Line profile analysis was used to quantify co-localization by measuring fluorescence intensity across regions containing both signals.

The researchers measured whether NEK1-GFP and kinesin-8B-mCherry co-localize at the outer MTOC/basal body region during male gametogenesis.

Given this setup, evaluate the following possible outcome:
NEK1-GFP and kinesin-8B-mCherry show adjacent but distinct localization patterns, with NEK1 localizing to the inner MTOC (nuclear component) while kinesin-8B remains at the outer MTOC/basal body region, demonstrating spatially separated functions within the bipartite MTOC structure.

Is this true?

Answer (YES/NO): NO